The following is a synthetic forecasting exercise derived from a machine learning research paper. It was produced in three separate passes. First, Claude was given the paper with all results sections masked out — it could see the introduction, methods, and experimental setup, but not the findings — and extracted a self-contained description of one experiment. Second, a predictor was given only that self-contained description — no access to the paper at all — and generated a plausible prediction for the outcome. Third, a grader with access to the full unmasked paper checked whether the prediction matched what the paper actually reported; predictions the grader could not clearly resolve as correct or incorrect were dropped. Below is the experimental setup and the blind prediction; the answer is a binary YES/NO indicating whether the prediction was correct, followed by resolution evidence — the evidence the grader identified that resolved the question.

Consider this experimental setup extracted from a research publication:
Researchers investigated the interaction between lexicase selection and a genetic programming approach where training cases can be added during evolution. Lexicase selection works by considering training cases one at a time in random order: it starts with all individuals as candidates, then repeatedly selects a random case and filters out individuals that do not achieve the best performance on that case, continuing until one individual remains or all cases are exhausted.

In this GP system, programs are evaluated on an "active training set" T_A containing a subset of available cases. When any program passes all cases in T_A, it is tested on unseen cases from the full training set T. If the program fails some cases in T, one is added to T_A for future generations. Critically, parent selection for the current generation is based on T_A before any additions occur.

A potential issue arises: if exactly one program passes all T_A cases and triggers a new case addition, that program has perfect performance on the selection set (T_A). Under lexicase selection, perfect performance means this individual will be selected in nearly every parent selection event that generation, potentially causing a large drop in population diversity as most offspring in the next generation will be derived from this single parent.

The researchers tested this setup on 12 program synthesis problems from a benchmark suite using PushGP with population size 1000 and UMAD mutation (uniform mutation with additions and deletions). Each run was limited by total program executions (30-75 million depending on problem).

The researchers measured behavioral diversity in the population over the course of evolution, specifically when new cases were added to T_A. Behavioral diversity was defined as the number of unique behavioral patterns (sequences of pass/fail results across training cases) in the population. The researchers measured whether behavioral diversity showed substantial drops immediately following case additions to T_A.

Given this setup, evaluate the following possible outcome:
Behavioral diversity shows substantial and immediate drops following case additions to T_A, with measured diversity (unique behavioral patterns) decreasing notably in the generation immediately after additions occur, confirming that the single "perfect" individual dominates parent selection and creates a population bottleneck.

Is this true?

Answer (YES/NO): NO